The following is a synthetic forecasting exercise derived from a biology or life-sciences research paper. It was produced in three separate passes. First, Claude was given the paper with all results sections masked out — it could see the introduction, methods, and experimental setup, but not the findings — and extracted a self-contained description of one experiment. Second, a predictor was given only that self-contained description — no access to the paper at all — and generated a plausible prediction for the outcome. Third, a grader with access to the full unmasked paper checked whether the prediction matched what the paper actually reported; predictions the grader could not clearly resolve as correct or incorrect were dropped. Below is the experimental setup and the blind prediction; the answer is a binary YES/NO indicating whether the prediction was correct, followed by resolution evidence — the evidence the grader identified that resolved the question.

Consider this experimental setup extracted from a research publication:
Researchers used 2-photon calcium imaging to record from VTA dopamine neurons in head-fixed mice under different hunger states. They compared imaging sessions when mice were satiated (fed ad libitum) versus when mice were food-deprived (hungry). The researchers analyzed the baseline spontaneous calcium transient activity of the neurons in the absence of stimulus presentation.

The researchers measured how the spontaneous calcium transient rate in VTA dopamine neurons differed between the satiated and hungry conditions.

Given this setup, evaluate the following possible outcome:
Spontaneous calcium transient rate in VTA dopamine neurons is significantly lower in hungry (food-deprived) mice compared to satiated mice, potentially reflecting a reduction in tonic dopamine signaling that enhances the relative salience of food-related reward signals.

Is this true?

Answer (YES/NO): NO